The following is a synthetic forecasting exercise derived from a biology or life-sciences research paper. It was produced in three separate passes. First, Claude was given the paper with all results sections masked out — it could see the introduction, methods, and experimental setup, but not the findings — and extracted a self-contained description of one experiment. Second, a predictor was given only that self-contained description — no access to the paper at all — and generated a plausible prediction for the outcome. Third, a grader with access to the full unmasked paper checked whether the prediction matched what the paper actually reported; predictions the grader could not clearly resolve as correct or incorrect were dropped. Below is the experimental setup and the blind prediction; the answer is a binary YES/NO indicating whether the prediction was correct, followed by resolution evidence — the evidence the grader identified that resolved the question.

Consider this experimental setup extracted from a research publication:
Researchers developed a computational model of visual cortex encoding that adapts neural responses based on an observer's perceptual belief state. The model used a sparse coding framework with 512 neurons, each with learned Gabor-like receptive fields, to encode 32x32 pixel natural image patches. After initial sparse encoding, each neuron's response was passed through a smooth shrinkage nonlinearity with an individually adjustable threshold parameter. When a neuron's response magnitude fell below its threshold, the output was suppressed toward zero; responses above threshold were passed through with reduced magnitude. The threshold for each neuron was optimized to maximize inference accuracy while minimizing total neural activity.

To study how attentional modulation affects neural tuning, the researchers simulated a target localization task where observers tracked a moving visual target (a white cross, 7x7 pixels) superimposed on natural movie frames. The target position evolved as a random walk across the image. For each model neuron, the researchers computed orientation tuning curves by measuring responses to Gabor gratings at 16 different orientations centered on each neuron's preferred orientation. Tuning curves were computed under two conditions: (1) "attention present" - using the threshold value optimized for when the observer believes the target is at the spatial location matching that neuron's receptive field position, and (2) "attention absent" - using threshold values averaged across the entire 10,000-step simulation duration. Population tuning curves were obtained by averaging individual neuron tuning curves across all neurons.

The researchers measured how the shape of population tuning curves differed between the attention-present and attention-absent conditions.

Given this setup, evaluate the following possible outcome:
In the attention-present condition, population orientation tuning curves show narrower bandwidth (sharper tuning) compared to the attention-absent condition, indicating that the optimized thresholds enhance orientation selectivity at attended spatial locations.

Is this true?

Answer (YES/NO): NO